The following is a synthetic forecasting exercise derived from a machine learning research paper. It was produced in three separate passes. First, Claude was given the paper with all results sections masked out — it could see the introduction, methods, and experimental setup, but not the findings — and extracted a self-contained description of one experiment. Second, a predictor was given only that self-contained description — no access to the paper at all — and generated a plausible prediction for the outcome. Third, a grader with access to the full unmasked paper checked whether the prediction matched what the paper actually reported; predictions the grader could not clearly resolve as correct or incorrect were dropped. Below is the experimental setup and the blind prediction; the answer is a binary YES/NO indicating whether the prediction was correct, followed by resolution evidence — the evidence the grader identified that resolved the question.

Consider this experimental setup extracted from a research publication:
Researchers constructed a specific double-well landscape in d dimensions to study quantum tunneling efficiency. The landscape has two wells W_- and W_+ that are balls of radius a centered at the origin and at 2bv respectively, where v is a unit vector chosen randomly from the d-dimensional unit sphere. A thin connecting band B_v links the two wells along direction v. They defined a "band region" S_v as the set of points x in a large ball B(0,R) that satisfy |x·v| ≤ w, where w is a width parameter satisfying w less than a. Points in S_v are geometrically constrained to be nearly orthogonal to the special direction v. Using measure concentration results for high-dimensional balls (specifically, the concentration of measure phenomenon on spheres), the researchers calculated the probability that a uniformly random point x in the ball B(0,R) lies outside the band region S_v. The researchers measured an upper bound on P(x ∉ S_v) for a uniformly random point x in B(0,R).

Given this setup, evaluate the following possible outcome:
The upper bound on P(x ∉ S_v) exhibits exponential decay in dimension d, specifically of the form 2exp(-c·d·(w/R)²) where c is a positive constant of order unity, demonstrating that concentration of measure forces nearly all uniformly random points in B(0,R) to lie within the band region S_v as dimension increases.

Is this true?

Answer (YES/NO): YES